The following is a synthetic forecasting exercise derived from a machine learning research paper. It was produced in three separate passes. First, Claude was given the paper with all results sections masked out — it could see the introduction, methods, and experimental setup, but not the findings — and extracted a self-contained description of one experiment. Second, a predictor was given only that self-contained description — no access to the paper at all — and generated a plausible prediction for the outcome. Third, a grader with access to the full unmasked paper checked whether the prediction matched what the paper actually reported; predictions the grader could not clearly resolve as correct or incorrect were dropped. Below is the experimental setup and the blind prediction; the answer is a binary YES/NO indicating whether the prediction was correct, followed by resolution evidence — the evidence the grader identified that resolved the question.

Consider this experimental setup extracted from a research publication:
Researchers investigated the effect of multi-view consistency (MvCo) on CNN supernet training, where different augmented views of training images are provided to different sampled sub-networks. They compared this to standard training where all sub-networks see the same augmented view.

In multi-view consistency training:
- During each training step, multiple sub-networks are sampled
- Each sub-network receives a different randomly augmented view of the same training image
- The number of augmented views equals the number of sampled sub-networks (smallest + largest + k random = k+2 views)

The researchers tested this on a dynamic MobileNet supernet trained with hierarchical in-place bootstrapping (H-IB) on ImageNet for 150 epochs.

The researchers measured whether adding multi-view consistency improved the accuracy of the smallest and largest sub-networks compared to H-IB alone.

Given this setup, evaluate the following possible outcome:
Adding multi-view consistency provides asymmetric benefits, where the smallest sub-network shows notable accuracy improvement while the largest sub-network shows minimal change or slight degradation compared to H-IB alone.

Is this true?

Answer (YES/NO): NO